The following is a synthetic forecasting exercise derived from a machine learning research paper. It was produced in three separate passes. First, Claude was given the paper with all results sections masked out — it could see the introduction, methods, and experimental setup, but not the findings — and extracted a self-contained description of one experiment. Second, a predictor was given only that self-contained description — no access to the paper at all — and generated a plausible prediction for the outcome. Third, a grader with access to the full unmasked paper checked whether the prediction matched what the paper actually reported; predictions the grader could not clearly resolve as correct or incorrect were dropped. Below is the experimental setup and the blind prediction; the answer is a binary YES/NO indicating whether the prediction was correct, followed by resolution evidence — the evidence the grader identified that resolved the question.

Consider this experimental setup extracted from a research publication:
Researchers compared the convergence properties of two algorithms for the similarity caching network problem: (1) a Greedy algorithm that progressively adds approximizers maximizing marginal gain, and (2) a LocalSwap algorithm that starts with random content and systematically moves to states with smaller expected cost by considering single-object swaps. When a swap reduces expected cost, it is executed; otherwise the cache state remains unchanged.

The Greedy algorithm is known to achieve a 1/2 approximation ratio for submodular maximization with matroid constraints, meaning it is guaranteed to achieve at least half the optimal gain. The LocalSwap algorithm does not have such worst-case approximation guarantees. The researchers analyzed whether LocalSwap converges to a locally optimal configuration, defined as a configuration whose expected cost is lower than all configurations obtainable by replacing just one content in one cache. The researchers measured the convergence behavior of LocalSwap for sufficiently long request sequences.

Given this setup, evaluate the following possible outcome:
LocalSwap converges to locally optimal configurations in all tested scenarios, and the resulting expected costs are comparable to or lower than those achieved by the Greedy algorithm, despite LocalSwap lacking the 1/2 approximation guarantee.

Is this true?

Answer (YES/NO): YES